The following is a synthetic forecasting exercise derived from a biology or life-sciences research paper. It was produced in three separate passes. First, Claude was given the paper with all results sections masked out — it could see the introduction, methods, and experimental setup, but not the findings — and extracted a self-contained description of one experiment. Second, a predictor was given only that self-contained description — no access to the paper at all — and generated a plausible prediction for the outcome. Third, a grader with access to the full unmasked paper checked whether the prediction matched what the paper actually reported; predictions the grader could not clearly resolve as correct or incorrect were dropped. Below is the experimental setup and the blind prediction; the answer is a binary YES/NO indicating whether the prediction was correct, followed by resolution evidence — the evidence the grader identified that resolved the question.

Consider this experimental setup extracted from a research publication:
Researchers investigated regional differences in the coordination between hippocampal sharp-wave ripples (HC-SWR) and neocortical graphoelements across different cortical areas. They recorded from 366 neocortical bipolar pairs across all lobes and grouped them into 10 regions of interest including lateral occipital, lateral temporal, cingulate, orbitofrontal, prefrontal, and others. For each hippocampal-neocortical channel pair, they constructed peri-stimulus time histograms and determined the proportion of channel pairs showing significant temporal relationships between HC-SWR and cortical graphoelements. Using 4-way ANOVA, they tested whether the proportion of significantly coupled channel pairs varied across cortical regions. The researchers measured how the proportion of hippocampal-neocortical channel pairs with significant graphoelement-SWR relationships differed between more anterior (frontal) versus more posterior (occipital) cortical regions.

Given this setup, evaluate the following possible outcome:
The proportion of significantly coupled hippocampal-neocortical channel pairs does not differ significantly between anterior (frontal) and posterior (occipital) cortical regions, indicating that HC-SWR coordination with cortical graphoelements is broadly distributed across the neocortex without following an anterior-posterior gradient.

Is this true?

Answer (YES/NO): NO